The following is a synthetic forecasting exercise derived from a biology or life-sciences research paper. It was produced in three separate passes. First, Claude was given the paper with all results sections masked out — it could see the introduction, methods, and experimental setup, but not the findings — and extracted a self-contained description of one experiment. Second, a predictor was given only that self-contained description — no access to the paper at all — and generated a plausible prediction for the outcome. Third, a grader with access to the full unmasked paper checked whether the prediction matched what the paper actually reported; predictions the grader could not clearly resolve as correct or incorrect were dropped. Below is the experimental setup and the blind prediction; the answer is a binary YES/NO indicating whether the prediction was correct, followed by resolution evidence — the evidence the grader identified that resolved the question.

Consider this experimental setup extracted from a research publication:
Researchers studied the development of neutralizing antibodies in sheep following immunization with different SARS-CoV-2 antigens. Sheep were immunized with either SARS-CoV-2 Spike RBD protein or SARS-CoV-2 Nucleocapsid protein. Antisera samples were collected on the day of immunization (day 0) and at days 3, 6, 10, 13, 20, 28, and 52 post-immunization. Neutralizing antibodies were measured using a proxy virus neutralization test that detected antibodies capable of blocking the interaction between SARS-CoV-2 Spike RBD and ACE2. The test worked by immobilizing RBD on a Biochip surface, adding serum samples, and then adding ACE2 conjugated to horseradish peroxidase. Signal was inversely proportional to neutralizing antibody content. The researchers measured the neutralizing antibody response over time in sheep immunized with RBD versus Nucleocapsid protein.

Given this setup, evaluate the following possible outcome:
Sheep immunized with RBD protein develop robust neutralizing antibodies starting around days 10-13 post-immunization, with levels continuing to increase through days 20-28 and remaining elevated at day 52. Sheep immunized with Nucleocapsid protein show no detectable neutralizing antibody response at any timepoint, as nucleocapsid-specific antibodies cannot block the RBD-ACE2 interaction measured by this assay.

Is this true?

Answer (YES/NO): YES